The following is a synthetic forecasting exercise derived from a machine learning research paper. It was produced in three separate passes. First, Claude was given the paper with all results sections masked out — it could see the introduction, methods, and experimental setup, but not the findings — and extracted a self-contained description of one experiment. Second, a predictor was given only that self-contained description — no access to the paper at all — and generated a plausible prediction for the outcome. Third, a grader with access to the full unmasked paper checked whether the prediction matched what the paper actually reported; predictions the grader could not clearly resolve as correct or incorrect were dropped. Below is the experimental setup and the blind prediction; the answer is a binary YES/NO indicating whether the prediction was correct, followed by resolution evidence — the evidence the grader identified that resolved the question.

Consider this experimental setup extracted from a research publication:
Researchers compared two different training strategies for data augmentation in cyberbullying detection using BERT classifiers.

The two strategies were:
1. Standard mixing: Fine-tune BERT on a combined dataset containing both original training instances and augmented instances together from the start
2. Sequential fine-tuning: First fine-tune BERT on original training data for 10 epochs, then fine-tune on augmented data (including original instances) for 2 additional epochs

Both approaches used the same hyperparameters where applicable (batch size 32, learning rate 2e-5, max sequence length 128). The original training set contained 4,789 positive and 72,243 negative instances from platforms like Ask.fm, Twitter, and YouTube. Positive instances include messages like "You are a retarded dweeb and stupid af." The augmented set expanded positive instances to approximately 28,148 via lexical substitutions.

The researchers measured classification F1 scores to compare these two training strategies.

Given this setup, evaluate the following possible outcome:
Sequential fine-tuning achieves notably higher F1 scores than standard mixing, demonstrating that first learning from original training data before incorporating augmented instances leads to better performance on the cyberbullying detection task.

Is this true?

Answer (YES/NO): YES